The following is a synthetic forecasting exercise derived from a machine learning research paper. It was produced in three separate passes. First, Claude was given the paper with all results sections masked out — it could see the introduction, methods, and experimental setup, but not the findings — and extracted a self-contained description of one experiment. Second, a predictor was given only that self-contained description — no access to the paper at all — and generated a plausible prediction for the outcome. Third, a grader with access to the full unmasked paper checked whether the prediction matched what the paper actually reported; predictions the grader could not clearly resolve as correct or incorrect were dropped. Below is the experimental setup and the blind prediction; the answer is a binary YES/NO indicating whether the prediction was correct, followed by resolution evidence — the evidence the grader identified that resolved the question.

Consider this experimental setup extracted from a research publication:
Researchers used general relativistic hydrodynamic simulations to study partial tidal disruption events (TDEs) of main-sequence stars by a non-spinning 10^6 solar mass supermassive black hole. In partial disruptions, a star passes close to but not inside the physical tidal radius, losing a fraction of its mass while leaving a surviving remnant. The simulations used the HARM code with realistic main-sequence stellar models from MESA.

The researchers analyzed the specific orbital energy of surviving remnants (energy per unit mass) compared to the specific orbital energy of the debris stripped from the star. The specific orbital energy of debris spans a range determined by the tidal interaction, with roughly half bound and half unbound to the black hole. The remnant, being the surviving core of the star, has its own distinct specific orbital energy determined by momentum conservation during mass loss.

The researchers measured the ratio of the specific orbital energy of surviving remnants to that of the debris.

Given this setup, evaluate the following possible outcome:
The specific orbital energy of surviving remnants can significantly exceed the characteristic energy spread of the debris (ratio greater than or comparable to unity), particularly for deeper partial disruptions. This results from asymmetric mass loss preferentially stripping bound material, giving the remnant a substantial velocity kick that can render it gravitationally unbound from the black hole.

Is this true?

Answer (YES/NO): NO